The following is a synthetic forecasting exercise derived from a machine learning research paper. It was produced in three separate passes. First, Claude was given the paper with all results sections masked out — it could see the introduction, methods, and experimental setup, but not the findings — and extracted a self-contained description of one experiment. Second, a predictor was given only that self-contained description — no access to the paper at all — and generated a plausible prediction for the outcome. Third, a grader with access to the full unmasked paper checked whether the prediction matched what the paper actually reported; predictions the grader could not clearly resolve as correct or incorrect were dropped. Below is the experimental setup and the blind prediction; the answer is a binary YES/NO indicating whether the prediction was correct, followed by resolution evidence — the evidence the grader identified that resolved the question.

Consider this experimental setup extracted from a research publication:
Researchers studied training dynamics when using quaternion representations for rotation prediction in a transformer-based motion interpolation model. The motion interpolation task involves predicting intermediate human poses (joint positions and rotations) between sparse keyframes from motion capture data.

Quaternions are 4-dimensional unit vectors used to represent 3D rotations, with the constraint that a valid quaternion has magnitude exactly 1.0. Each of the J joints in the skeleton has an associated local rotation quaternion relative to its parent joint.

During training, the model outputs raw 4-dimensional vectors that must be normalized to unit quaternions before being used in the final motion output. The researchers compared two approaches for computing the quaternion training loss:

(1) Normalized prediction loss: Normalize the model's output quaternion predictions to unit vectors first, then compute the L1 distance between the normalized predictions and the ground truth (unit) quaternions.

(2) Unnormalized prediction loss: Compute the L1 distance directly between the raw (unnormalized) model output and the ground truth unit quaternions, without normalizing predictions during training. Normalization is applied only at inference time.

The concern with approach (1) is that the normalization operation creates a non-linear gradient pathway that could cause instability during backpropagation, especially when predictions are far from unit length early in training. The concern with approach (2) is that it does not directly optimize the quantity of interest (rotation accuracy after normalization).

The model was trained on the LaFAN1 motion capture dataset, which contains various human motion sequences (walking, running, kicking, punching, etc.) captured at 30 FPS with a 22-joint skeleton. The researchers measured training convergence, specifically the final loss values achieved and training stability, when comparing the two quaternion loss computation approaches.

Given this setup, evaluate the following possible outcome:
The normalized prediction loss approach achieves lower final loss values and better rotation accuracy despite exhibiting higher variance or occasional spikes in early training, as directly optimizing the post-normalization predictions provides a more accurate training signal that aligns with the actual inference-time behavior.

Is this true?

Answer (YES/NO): NO